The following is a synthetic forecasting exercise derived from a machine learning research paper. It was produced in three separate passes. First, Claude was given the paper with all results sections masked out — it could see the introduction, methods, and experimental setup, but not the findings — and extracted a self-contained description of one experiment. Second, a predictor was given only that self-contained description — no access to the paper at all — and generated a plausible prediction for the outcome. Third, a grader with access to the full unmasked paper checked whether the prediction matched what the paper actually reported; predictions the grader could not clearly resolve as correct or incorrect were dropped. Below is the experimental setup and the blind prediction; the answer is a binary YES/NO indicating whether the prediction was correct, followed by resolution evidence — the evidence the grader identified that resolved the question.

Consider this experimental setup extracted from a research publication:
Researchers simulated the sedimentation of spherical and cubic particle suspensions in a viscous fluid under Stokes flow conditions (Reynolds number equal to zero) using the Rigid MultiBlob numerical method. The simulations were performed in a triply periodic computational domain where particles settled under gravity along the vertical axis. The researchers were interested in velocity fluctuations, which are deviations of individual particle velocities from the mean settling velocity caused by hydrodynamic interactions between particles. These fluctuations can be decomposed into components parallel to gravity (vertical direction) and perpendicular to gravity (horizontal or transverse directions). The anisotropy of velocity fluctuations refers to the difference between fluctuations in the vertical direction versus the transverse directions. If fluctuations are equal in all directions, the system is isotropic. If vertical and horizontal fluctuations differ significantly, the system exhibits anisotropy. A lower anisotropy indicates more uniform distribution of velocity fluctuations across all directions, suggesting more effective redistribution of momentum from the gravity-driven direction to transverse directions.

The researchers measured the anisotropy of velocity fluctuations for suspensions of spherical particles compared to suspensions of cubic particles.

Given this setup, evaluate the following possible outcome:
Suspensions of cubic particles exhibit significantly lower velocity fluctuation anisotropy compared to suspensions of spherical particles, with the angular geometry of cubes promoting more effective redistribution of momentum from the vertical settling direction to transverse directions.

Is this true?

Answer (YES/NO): YES